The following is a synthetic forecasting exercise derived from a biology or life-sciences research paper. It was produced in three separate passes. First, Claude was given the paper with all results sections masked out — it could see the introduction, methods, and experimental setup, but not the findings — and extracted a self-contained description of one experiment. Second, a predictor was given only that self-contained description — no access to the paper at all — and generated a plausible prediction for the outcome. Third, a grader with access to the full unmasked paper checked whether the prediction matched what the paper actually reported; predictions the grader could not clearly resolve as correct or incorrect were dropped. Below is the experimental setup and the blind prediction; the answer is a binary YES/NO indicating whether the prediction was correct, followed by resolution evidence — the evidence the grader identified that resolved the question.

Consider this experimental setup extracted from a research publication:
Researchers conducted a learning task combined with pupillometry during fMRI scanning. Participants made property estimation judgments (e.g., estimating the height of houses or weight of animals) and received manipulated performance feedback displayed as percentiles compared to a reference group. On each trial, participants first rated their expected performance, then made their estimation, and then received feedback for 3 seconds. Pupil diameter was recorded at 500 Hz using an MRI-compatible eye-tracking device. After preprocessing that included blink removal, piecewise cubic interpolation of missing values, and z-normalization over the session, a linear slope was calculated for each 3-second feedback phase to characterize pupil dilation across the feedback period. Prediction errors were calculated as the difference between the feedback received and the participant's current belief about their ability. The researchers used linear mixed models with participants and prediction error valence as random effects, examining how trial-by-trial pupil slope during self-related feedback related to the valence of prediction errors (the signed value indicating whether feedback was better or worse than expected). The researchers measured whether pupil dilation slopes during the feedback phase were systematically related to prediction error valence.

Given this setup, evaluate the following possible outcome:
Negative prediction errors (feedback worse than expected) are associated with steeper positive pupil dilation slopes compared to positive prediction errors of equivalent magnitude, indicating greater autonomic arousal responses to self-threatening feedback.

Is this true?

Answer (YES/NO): YES